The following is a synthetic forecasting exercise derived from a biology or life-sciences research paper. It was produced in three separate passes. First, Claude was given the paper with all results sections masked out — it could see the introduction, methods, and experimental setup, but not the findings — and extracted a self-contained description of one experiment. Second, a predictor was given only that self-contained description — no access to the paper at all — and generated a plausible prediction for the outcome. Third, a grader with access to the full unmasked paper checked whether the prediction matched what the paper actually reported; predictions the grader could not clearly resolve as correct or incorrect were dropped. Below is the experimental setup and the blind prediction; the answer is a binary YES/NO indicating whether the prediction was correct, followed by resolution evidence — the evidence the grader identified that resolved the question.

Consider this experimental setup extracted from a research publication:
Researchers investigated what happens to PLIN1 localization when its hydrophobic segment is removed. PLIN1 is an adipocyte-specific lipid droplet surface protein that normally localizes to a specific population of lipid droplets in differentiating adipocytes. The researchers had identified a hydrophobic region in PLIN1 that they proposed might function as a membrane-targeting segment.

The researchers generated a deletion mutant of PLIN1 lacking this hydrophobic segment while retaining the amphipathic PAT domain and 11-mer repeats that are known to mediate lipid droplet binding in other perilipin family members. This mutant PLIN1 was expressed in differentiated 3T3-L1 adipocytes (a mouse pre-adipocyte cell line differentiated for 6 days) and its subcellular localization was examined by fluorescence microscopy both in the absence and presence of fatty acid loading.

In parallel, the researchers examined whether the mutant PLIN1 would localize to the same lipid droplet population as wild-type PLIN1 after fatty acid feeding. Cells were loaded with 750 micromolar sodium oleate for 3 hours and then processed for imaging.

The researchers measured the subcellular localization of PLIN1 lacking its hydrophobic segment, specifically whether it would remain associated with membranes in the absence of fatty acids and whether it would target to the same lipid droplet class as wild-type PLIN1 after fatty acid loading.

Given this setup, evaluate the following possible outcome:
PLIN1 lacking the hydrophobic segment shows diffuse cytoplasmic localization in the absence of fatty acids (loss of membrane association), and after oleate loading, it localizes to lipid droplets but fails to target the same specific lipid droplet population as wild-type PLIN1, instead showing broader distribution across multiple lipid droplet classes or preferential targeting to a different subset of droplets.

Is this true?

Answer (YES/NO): YES